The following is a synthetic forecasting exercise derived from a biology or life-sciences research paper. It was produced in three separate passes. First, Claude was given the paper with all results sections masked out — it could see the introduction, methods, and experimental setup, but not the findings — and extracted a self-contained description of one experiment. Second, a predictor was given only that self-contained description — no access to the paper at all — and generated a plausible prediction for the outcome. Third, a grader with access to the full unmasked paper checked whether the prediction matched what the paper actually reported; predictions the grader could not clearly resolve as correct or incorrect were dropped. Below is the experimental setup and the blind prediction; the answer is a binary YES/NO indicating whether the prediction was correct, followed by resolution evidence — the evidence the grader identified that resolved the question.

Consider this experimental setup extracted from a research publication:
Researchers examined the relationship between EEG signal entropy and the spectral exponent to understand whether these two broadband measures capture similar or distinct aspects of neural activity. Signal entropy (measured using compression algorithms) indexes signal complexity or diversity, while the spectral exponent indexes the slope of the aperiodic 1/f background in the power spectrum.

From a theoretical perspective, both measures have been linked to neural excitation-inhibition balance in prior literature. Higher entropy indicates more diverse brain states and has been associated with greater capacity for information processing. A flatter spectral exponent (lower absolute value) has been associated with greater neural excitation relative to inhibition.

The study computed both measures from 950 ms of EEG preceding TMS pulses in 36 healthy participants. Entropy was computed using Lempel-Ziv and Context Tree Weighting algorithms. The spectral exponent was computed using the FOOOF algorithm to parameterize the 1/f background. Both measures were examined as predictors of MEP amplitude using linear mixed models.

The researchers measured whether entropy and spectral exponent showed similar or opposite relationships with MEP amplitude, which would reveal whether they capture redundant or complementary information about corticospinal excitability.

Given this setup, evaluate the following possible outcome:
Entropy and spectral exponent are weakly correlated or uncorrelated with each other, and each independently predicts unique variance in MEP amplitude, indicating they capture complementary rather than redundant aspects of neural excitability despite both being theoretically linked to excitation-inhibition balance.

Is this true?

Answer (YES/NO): NO